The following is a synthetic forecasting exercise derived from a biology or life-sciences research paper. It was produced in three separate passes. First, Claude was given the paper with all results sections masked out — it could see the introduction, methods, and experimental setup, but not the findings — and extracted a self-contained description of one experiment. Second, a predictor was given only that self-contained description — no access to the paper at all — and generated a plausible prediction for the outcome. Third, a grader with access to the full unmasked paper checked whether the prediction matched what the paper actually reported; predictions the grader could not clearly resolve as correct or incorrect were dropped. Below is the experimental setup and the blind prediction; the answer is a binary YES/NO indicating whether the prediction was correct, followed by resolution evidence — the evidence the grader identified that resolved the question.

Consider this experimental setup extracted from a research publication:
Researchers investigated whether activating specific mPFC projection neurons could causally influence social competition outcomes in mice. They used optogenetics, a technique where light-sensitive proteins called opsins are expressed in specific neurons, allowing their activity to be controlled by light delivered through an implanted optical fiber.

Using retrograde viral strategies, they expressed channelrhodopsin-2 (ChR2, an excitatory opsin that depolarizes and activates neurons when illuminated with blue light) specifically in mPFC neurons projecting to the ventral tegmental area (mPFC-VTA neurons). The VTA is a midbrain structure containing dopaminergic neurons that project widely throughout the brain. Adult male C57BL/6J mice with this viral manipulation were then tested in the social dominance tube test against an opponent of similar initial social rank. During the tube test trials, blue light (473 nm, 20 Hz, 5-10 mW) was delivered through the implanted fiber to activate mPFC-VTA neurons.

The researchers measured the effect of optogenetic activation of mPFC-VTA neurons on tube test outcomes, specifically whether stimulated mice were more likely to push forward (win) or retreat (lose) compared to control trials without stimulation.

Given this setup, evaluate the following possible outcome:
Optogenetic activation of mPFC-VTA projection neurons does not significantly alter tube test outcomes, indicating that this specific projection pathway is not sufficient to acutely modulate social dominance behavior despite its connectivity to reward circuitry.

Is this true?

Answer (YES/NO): NO